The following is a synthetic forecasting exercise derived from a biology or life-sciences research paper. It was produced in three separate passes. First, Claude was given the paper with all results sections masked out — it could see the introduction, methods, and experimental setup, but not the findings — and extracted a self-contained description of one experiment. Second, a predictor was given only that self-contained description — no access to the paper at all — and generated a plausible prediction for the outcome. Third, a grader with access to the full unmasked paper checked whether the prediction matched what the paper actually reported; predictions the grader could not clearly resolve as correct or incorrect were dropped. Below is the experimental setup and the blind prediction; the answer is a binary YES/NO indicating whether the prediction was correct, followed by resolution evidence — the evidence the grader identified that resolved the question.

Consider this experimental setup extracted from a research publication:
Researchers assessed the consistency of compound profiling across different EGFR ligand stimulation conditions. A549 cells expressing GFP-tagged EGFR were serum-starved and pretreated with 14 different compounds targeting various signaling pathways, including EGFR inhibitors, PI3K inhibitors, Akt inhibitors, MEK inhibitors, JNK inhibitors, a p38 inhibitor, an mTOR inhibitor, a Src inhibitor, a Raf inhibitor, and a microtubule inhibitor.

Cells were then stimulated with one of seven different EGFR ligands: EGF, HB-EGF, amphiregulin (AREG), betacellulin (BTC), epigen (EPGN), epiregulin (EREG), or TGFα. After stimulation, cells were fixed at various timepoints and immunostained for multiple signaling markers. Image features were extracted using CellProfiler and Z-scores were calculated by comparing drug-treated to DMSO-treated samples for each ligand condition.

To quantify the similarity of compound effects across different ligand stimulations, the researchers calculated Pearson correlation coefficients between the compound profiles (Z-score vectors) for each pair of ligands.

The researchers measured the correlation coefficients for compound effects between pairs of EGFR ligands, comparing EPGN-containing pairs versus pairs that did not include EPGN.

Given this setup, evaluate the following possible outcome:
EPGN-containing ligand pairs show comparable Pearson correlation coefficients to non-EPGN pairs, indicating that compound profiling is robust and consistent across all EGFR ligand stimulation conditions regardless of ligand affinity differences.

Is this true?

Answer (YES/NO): NO